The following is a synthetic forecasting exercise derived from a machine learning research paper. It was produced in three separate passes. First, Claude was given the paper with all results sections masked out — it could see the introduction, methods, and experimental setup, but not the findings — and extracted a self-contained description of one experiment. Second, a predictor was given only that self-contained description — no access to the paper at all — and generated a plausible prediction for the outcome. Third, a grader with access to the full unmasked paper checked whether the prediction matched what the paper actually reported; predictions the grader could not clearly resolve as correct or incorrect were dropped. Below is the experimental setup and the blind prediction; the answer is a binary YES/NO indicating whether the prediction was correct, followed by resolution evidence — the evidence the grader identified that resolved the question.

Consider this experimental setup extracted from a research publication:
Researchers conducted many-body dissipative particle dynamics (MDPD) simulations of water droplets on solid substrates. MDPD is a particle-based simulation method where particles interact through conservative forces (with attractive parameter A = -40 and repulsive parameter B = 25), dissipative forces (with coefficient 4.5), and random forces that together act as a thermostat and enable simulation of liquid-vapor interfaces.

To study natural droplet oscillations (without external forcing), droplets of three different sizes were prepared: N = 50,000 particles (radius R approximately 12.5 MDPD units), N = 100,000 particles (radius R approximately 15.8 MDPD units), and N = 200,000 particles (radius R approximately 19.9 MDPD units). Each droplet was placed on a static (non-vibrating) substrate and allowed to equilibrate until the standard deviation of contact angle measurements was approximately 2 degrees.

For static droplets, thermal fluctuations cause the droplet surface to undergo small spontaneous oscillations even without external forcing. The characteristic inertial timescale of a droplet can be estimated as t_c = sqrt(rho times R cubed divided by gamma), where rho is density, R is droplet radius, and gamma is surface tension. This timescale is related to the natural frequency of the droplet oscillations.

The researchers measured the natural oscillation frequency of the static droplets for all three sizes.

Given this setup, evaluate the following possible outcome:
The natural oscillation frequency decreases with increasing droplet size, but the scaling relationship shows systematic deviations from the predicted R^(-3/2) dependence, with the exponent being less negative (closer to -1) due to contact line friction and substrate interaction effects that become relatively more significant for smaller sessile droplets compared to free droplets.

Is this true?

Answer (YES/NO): YES